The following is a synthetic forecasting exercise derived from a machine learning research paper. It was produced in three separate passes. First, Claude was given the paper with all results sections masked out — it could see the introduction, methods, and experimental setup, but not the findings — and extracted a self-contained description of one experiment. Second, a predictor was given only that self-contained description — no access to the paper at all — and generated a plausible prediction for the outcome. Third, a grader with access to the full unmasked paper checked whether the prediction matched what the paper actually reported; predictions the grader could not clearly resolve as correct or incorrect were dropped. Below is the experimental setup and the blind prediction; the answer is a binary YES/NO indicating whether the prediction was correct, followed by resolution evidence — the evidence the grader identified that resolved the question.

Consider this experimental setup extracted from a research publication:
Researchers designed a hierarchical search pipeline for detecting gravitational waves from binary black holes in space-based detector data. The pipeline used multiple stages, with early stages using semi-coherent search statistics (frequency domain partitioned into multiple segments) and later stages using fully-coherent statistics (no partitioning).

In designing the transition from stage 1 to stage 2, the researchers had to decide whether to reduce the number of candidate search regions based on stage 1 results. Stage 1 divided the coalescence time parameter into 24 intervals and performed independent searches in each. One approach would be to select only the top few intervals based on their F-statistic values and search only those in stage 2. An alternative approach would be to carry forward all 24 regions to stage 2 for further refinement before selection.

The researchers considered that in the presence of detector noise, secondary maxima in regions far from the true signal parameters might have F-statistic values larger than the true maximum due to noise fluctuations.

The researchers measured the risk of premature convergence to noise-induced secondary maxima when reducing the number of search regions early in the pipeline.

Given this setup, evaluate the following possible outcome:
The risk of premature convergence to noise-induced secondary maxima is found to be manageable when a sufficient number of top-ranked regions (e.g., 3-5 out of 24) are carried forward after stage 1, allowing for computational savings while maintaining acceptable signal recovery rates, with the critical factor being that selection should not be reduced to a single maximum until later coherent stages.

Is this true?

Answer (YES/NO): NO